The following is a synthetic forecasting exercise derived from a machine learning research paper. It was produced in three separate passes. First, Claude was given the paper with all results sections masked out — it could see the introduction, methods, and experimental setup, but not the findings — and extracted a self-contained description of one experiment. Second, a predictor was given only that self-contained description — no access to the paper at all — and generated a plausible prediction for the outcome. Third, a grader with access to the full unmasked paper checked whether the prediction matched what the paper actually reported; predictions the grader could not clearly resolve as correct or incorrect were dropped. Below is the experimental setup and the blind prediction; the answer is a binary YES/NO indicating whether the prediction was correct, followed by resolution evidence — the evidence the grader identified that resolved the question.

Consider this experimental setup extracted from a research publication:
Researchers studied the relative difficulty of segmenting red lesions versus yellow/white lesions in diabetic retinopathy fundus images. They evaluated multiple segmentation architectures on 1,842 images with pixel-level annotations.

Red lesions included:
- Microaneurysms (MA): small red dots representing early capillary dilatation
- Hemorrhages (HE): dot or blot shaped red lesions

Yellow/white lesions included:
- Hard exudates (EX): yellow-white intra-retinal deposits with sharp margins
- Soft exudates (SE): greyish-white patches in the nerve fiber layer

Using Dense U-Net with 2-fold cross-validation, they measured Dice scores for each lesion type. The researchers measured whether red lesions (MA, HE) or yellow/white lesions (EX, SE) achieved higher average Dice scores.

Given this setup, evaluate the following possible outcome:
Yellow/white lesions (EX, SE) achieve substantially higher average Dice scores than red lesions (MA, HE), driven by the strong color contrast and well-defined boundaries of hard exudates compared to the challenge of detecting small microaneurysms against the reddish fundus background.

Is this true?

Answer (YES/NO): YES